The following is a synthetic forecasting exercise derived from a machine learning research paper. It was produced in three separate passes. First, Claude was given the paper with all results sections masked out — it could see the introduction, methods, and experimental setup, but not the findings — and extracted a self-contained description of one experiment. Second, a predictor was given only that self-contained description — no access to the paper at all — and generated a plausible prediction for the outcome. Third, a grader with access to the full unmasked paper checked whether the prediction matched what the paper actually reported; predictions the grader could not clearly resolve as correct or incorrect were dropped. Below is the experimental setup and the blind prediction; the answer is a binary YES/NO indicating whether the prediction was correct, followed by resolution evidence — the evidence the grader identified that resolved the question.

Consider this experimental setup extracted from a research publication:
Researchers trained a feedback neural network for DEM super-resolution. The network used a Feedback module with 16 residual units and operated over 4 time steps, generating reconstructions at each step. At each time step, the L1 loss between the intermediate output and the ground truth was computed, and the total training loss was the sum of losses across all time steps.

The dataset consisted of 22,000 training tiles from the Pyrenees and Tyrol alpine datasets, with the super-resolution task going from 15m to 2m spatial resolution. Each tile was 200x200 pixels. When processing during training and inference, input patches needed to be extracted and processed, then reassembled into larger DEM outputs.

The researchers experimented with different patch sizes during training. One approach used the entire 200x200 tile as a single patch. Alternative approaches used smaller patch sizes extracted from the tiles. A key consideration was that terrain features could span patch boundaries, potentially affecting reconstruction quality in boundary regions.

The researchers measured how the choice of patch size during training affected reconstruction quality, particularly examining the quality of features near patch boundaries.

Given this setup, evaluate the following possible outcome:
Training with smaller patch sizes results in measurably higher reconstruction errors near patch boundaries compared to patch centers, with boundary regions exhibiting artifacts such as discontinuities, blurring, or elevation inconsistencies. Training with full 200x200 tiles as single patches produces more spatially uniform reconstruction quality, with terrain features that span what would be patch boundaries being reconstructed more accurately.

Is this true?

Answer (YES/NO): YES